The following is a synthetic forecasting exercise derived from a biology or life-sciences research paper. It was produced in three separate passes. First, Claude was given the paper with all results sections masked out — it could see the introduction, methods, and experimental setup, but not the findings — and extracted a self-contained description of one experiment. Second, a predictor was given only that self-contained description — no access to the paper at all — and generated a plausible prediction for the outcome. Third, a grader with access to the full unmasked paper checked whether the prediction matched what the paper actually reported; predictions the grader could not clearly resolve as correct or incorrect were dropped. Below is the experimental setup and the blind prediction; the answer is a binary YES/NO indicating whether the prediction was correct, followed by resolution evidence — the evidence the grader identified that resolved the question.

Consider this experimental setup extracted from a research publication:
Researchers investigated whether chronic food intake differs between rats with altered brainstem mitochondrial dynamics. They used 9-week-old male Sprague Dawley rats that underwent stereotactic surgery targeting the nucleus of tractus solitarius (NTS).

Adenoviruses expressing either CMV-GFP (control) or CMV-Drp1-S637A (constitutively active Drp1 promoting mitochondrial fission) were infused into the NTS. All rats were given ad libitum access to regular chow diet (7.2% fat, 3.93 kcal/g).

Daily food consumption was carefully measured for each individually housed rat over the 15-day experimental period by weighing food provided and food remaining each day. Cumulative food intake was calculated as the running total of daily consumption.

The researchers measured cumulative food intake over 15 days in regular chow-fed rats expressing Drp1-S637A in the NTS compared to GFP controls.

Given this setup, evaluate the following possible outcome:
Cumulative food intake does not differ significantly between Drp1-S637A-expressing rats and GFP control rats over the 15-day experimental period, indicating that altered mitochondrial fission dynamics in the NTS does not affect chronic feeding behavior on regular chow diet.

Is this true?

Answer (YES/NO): NO